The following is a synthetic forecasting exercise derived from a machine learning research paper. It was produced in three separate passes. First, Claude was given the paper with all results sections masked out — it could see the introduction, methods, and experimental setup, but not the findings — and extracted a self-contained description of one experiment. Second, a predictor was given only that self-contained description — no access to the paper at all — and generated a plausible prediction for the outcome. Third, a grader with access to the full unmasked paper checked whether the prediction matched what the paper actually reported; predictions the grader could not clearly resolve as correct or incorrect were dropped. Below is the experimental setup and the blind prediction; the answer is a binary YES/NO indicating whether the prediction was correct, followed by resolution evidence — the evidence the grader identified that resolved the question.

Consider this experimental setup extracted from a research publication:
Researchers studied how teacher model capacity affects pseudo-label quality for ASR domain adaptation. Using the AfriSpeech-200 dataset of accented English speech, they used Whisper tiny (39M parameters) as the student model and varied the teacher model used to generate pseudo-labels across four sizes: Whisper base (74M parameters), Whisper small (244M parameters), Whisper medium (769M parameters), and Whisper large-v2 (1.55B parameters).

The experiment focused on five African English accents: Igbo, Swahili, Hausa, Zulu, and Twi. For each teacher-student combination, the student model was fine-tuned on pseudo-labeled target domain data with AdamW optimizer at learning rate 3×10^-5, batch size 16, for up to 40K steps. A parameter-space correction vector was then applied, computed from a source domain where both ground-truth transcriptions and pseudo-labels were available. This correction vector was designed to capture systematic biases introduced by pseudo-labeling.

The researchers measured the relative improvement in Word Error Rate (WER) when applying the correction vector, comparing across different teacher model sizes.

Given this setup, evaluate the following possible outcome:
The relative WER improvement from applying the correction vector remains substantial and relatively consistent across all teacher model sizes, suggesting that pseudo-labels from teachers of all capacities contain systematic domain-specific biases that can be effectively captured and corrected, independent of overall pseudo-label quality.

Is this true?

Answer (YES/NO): NO